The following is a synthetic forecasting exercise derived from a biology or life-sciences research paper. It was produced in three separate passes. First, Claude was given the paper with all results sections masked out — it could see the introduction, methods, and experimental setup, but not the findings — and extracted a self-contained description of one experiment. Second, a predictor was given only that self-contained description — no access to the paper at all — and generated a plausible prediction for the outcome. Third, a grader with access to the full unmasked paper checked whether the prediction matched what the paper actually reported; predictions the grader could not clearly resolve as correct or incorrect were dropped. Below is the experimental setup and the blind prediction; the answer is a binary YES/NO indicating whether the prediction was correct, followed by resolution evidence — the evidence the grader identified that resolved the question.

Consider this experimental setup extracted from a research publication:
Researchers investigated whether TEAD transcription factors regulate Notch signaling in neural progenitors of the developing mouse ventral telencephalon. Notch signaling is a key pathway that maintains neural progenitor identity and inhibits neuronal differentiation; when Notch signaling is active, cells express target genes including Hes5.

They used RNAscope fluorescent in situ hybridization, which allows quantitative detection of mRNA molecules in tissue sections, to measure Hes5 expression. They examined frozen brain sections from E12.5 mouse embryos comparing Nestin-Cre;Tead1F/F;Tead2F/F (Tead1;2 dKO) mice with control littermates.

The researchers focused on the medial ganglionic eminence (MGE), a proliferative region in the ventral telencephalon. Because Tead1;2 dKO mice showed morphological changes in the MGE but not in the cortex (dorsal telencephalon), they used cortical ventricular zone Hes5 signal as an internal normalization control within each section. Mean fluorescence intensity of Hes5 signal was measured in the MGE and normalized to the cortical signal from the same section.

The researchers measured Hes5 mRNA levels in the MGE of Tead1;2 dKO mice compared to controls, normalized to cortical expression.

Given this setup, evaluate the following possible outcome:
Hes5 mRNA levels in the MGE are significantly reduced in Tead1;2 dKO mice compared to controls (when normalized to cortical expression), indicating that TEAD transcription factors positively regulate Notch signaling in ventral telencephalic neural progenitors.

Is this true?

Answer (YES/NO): NO